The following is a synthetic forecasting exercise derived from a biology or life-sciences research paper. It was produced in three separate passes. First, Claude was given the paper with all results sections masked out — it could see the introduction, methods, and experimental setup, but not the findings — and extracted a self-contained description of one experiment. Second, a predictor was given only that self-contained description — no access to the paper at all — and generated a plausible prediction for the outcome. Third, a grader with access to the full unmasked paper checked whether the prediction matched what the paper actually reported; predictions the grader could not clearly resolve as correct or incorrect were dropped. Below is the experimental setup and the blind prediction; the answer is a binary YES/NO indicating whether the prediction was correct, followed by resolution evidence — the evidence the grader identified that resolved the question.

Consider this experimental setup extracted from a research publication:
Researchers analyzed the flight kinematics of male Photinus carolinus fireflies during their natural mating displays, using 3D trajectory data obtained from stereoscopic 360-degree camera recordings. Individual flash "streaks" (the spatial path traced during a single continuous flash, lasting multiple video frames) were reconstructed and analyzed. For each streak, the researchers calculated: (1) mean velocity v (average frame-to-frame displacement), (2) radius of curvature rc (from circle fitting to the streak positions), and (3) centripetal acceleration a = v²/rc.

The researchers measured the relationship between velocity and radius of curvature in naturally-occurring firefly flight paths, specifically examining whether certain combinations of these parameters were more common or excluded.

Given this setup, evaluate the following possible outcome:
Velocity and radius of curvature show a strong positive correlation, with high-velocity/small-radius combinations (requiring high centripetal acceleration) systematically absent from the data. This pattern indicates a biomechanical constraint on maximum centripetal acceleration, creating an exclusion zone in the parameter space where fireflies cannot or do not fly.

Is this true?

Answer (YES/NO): NO